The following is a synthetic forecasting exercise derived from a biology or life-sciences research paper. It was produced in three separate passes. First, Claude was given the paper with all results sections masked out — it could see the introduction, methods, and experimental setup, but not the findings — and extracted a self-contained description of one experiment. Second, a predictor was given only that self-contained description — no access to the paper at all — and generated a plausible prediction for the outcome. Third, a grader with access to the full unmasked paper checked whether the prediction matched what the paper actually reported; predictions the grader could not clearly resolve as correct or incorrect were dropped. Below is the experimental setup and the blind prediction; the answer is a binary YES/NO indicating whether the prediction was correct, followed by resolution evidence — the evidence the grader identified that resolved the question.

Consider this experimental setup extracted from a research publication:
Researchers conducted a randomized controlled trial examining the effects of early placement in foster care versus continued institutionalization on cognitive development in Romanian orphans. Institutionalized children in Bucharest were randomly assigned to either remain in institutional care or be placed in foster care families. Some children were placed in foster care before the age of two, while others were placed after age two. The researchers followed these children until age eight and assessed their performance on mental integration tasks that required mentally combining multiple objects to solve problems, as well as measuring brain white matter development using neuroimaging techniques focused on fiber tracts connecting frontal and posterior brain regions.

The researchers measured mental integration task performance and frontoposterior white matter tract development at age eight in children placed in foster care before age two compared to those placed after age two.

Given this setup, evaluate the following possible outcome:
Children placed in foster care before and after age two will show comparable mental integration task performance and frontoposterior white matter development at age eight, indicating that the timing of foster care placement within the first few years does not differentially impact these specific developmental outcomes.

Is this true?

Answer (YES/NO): NO